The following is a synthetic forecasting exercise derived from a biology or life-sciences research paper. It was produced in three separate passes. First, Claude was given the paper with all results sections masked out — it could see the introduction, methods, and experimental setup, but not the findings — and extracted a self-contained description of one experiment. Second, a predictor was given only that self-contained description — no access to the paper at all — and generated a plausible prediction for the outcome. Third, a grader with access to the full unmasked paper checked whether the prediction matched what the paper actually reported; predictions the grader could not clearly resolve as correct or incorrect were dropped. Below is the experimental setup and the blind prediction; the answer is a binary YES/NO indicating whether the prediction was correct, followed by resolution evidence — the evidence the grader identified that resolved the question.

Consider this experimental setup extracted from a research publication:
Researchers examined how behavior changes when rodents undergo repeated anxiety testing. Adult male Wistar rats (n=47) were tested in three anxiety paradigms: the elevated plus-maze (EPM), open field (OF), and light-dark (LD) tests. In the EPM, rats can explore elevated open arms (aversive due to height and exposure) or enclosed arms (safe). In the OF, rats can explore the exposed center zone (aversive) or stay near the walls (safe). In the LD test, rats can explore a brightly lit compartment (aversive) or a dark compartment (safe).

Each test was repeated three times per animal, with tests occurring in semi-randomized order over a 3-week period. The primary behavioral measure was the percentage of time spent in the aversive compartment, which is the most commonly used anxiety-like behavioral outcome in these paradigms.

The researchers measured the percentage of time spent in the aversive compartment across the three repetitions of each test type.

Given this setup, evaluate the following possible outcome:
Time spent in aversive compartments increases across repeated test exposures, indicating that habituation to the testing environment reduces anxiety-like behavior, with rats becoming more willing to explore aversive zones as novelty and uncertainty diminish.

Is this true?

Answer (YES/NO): NO